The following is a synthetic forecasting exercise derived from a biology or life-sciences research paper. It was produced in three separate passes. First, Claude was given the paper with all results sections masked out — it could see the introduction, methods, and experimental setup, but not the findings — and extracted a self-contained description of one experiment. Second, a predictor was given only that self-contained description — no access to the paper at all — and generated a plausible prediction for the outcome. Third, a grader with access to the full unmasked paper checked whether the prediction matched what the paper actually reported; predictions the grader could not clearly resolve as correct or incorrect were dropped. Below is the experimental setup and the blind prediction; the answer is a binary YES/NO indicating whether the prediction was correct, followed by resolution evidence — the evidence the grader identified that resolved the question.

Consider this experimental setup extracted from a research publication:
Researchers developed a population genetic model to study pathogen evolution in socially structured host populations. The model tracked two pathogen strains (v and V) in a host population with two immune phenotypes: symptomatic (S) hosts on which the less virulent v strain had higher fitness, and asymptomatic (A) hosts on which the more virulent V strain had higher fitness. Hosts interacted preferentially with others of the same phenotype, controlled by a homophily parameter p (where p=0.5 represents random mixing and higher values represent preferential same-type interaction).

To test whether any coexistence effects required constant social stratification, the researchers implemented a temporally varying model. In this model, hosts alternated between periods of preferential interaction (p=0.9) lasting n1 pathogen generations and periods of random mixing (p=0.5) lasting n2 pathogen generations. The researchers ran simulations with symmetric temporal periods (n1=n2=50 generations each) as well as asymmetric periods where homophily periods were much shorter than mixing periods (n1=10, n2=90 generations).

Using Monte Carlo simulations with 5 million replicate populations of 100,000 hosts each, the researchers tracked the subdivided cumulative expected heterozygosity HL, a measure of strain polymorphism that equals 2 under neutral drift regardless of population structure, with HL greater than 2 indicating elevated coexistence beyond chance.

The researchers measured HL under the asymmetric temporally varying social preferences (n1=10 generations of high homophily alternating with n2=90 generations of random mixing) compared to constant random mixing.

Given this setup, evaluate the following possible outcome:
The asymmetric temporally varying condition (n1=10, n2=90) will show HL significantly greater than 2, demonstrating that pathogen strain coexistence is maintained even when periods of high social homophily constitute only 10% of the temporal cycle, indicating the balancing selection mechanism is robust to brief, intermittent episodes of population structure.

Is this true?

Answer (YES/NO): YES